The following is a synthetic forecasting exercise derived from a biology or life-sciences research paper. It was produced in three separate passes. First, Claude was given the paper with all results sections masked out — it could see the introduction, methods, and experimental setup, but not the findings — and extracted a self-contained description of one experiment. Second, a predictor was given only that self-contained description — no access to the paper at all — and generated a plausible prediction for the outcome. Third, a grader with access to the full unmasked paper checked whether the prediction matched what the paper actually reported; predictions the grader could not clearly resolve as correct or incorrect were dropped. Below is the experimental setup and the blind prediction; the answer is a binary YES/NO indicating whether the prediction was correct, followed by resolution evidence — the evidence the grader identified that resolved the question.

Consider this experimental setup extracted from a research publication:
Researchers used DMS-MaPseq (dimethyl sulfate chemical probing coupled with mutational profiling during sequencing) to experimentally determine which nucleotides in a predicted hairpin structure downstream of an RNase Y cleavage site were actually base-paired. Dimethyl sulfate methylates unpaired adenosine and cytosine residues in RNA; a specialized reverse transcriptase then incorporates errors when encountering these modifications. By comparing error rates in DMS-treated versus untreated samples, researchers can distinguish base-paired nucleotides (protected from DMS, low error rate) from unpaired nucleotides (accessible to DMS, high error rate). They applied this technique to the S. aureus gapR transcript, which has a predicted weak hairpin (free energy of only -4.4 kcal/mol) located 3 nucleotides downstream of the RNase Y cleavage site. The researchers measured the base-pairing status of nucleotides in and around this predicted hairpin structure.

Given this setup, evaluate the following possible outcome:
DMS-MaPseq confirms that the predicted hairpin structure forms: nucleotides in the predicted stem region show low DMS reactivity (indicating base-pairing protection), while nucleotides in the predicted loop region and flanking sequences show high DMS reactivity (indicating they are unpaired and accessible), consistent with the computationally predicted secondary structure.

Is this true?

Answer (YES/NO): NO